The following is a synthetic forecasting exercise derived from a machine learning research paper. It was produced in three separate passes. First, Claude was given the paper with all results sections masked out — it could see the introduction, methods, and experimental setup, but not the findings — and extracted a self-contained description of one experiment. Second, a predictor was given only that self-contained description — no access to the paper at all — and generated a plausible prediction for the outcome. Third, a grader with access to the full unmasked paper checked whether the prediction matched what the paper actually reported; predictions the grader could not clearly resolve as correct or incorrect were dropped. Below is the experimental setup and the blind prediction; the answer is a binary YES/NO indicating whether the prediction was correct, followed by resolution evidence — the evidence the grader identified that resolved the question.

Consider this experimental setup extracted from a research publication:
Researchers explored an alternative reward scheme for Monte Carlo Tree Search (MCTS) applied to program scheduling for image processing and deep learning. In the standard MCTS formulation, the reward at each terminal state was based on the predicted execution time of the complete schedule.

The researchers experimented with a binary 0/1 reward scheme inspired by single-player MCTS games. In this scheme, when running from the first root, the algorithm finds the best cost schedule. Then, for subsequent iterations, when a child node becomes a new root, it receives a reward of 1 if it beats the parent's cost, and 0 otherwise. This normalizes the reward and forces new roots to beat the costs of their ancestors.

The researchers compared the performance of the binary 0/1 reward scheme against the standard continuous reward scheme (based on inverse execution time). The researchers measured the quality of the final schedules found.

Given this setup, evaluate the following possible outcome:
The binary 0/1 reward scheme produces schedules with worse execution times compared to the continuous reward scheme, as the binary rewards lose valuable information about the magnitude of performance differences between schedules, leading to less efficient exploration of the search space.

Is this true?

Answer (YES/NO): YES